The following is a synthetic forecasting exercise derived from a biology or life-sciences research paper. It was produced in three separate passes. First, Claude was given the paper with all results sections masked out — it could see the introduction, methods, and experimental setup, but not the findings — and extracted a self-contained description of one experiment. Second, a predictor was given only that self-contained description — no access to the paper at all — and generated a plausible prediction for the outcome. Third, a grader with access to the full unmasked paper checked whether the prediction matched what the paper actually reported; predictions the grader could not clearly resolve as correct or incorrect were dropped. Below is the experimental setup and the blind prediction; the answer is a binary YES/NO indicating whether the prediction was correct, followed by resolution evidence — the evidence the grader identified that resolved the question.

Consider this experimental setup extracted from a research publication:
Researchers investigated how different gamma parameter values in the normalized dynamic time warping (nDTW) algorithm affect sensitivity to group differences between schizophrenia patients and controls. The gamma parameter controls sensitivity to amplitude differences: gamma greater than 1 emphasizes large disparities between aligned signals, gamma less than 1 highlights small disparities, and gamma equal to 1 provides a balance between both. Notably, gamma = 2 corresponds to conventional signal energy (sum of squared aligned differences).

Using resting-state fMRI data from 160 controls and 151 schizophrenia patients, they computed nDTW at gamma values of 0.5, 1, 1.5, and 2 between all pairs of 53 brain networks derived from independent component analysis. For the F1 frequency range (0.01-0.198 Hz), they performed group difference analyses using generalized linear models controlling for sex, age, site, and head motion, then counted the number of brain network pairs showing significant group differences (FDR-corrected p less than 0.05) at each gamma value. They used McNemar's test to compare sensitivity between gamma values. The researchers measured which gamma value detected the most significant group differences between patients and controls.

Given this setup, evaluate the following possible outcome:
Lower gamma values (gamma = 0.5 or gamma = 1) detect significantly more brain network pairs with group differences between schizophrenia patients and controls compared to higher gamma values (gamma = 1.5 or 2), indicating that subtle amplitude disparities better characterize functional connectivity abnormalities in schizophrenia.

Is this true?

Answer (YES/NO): NO